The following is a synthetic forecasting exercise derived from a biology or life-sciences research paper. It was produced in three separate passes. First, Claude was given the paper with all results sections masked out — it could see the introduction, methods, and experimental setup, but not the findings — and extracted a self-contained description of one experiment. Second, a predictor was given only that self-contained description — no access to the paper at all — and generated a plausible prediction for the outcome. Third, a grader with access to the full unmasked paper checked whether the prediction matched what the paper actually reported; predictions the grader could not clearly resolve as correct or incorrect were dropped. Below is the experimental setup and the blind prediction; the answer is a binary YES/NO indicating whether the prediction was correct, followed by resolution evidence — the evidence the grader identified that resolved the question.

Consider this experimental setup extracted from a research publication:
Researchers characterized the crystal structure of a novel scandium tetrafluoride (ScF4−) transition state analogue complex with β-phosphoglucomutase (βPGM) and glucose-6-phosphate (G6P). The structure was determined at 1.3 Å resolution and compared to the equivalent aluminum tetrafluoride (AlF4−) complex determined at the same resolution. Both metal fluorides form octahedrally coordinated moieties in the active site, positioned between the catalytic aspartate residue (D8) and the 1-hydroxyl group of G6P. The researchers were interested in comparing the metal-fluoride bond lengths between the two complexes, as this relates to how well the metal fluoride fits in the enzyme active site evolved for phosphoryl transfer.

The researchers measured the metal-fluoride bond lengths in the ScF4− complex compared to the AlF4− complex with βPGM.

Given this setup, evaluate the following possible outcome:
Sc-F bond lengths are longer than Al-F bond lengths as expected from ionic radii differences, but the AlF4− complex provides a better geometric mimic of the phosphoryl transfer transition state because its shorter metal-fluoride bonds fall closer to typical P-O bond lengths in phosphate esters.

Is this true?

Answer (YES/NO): YES